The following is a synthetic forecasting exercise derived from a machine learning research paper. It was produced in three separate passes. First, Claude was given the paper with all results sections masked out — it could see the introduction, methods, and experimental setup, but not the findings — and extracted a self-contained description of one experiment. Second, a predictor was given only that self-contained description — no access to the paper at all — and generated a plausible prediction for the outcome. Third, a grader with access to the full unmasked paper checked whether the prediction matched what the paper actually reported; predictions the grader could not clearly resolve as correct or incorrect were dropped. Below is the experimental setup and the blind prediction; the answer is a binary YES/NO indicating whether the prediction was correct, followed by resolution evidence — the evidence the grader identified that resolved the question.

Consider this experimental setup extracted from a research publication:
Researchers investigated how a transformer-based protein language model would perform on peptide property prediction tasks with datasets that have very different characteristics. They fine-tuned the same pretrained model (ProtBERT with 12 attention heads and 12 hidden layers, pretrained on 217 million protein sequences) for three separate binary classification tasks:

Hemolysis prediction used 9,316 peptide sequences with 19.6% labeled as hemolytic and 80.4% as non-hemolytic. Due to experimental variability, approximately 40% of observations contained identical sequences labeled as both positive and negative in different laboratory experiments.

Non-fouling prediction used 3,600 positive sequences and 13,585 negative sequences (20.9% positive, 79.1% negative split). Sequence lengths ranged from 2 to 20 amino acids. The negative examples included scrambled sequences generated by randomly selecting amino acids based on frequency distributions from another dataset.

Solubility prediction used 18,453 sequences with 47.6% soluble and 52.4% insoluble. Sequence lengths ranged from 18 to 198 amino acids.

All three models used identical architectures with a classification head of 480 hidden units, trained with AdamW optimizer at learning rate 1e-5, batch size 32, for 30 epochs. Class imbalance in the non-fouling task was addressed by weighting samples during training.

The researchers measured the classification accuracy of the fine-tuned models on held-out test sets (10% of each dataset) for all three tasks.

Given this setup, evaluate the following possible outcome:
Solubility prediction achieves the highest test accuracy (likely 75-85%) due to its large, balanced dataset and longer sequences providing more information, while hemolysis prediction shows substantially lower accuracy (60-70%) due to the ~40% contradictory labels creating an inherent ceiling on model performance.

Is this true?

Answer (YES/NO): NO